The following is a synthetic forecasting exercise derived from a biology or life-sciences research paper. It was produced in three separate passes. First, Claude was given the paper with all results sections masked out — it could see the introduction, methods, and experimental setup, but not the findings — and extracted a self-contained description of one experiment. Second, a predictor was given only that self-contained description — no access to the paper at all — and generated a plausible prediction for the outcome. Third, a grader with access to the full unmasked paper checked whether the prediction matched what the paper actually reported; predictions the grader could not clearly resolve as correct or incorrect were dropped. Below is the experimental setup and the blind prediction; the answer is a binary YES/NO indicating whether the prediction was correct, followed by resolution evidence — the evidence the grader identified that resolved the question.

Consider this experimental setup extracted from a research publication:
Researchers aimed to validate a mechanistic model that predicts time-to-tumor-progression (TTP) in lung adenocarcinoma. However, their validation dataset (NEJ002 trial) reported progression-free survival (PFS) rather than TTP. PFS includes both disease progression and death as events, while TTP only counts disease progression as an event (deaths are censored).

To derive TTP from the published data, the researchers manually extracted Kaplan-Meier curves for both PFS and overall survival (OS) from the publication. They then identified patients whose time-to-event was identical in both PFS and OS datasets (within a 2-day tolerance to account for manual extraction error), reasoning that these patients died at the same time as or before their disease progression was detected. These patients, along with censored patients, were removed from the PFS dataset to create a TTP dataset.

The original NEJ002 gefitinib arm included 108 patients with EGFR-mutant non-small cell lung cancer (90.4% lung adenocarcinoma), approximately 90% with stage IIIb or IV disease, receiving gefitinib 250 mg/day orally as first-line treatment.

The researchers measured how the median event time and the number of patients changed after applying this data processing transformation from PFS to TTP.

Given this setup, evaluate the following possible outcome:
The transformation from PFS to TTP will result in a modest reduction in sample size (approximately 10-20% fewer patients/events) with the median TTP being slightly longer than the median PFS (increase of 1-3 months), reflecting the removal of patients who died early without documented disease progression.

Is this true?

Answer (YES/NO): NO